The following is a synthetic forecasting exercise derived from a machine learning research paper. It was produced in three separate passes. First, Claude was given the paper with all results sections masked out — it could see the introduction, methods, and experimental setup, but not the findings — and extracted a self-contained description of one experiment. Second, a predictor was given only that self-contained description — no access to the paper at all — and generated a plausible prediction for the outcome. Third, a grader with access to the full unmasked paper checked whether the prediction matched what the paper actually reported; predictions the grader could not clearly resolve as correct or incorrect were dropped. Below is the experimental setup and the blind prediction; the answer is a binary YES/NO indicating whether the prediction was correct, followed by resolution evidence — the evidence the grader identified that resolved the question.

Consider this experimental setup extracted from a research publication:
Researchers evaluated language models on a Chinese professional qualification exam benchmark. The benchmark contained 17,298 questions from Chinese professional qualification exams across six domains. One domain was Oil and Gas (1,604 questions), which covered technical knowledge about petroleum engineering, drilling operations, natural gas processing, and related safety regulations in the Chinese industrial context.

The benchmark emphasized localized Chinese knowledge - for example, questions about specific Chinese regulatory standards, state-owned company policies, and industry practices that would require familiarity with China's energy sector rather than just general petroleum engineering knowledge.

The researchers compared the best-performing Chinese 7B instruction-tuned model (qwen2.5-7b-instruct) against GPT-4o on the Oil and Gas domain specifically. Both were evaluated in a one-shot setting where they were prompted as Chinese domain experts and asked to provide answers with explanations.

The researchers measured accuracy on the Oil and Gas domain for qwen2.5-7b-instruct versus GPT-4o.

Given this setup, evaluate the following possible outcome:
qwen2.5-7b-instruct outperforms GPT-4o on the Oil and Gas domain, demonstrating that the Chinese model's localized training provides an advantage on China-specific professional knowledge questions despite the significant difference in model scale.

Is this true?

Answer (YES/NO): NO